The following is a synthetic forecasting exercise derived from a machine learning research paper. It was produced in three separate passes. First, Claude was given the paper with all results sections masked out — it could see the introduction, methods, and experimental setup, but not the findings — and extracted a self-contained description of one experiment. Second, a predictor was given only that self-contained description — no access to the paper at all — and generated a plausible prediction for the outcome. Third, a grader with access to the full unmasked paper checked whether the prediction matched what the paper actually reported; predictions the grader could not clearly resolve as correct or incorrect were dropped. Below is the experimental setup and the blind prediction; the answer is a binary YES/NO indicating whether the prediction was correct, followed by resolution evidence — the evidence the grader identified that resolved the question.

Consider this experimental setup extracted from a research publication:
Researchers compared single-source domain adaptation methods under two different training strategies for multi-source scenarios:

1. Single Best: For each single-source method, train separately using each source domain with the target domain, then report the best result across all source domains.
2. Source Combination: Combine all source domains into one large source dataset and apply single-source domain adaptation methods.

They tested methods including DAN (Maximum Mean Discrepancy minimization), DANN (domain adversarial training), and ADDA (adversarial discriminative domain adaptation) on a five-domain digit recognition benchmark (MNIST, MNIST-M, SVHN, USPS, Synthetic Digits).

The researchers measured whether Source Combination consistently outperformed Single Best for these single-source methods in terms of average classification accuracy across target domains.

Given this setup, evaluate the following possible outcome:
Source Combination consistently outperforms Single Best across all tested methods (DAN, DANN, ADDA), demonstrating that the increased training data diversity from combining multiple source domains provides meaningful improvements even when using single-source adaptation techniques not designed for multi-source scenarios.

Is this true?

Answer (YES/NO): YES